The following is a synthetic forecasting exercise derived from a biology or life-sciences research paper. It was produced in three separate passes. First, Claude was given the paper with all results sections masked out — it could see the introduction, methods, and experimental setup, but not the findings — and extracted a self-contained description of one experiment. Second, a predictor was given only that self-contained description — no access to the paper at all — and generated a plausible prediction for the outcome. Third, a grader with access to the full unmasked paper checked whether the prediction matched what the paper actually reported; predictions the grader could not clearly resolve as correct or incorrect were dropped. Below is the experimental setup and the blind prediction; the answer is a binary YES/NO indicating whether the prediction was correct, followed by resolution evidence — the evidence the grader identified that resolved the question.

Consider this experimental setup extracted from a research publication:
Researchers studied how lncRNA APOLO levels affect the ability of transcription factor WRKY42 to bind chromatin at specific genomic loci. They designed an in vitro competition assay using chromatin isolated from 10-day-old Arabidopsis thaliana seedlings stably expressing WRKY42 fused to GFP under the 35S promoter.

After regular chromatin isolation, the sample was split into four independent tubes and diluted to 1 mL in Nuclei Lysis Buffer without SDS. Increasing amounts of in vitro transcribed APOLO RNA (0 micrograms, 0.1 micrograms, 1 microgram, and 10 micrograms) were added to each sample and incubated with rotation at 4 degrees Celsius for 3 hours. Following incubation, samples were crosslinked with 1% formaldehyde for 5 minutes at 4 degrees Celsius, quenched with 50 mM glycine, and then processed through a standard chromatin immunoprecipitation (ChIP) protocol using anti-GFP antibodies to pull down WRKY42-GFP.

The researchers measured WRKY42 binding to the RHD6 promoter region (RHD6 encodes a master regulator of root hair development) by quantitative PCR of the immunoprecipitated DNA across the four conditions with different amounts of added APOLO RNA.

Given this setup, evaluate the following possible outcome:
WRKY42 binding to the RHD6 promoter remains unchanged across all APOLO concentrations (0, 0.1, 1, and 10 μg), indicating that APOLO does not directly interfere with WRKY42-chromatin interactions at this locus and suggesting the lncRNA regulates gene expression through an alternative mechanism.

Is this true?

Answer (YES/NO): NO